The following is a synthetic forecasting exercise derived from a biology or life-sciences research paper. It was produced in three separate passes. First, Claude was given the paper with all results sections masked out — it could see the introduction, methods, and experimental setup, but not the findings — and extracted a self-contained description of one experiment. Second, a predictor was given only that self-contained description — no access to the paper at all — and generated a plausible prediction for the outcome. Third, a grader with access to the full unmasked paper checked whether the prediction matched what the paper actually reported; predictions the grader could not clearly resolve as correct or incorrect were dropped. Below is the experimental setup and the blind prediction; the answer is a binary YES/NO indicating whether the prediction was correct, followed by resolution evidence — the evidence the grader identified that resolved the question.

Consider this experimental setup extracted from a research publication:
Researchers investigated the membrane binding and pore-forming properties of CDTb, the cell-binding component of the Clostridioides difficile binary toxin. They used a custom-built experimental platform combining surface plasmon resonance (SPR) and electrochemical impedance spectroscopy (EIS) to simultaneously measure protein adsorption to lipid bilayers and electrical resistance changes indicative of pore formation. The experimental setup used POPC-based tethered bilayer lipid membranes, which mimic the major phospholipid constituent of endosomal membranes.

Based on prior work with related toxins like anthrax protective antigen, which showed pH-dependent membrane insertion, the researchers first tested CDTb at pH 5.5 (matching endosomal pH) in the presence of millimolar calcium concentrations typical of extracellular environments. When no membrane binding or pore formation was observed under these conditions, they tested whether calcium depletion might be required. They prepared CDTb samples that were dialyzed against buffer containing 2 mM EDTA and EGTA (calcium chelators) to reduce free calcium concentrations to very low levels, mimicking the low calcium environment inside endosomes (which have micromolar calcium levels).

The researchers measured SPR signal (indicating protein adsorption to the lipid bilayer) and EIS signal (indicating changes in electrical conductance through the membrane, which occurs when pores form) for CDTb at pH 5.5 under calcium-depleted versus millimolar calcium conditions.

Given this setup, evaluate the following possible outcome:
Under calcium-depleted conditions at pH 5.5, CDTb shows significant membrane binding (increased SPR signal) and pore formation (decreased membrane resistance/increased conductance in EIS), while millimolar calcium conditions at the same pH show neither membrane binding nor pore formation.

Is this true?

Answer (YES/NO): YES